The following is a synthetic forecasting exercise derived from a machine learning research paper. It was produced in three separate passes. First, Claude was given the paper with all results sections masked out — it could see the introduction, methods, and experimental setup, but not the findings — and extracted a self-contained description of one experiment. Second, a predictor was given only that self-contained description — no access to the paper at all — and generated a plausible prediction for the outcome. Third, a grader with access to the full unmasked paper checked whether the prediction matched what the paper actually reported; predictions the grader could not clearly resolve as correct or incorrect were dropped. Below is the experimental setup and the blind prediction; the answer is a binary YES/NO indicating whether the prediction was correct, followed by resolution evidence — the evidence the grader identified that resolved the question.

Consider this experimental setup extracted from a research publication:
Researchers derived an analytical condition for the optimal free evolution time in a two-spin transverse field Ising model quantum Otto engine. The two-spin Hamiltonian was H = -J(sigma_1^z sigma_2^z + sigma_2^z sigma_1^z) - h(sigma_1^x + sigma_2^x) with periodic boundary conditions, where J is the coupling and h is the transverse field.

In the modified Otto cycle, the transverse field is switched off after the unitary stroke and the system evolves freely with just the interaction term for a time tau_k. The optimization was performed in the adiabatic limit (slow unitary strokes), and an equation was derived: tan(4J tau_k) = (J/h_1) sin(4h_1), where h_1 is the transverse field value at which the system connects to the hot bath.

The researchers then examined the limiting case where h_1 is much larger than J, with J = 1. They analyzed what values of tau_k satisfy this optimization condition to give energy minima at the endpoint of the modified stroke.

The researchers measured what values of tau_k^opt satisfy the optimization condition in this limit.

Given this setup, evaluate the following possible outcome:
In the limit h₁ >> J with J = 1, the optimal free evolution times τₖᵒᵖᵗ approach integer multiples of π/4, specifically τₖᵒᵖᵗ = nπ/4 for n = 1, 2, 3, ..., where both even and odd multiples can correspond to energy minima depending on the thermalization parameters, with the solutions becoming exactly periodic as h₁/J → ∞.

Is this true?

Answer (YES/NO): NO